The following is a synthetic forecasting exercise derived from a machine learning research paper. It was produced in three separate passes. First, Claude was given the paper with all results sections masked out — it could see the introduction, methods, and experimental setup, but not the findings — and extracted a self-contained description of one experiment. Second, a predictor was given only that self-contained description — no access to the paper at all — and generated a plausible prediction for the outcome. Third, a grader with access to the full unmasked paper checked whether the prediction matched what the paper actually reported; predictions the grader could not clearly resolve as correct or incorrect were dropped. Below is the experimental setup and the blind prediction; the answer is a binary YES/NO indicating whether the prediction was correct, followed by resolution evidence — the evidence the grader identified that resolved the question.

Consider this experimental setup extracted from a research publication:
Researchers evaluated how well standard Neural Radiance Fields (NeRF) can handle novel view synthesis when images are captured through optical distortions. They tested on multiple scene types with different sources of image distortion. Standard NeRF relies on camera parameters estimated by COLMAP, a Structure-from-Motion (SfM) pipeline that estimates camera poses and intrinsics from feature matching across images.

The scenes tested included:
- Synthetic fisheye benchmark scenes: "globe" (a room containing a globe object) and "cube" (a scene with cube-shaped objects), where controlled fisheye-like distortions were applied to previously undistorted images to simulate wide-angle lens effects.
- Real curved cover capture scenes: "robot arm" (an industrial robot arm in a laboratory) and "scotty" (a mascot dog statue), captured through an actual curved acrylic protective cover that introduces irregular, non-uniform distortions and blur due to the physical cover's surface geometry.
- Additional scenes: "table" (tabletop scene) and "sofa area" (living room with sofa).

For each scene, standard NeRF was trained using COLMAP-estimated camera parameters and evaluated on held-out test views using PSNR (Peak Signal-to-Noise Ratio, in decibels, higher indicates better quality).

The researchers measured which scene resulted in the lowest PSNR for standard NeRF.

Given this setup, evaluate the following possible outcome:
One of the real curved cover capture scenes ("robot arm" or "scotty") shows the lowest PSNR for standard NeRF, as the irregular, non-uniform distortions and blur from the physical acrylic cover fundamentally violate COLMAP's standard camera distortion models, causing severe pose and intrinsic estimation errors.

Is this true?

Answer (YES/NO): YES